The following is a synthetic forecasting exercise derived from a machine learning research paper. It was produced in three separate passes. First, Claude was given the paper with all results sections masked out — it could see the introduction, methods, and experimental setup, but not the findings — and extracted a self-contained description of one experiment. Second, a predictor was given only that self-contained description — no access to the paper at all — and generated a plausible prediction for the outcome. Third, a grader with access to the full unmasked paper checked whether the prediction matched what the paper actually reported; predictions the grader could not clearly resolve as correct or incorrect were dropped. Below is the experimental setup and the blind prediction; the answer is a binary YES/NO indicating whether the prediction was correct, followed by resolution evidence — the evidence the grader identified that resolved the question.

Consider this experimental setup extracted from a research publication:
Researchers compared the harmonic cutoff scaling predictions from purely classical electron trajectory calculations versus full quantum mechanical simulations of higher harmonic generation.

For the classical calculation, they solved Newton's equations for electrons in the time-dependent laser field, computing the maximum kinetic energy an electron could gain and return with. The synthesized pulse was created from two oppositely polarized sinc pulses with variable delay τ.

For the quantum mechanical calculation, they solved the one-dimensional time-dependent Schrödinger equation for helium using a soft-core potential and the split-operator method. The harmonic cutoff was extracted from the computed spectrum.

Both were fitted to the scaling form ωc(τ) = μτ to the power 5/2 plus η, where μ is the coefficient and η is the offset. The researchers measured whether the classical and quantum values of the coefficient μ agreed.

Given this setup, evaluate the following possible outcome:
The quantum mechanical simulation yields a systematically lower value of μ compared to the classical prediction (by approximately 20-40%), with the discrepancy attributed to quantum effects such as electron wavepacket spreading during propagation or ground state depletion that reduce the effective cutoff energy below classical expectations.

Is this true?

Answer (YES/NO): NO